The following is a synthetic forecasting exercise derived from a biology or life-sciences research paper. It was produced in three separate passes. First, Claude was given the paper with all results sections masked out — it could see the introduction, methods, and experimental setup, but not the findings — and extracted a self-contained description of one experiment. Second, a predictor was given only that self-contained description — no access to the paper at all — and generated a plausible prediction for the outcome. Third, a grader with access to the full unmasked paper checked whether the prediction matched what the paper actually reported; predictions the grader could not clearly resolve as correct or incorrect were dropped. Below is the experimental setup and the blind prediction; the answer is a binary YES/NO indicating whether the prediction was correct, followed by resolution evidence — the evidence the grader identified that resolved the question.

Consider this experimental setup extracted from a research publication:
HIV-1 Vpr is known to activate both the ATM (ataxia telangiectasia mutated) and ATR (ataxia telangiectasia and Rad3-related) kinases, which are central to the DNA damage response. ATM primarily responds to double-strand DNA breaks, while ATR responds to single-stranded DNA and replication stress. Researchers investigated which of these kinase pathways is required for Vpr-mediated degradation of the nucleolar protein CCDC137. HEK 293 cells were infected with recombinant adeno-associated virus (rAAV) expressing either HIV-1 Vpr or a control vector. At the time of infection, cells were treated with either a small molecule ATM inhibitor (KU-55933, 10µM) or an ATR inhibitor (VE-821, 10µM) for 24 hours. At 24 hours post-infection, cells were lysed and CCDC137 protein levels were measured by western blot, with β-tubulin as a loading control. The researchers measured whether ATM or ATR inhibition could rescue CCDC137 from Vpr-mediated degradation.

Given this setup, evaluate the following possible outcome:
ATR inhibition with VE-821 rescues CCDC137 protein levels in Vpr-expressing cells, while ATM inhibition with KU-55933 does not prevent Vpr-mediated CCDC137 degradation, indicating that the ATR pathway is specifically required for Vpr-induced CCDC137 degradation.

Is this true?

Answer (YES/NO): YES